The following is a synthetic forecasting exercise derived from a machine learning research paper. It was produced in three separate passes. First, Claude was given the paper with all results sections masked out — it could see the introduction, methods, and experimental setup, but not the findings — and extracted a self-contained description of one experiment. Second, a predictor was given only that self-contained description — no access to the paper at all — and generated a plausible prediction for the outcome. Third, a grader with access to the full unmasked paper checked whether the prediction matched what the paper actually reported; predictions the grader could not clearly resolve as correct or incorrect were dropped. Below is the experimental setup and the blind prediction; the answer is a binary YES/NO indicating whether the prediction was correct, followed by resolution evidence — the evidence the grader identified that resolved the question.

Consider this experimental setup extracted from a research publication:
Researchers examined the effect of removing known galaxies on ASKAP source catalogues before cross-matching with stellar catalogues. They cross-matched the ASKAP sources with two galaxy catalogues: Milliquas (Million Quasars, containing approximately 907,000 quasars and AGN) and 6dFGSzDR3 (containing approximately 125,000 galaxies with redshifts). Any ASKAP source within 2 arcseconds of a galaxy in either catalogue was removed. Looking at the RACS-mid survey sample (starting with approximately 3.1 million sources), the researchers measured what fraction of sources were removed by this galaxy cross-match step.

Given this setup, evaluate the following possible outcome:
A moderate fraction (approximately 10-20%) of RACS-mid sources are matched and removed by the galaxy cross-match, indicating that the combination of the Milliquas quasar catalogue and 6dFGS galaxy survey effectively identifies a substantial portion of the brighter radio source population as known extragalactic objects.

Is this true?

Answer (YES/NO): NO